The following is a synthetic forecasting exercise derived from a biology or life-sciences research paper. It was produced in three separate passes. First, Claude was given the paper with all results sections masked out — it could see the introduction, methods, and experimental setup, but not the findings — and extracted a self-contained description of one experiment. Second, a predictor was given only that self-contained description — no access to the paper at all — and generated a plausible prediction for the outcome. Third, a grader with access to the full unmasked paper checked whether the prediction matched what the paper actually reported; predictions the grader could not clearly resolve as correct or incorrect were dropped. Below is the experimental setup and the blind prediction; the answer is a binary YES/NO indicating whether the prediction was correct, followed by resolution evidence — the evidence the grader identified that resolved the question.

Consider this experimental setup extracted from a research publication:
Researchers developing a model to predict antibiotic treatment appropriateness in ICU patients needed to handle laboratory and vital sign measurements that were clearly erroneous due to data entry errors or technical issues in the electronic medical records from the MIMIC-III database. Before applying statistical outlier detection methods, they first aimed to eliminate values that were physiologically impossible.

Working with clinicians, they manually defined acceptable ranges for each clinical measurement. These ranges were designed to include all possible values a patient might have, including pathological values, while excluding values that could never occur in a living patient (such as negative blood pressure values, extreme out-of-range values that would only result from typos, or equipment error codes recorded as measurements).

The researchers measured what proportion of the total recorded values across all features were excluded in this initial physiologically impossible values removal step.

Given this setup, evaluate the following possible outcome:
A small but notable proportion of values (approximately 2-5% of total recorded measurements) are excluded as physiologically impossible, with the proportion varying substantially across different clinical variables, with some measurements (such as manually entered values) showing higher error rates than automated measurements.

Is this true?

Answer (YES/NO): NO